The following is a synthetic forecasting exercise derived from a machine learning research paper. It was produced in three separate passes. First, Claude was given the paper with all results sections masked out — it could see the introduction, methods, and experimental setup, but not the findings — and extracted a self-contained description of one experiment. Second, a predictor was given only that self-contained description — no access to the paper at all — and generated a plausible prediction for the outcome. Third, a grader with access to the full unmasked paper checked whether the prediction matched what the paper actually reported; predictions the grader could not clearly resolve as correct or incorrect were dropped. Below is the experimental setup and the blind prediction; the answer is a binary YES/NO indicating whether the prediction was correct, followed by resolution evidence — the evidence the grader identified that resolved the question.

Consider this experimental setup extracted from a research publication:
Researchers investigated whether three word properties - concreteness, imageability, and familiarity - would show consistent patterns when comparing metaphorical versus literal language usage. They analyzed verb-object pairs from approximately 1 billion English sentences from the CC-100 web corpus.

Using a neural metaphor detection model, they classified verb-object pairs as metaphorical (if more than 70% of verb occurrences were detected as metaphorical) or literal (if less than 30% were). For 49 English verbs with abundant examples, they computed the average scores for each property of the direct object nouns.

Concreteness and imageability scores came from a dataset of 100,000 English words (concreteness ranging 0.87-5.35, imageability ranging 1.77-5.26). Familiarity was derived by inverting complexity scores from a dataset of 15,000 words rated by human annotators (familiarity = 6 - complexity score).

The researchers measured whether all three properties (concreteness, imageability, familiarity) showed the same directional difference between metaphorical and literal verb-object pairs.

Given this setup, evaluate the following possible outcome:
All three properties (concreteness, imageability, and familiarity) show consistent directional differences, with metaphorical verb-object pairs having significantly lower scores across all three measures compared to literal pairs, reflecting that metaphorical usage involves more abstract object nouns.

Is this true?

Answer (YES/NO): YES